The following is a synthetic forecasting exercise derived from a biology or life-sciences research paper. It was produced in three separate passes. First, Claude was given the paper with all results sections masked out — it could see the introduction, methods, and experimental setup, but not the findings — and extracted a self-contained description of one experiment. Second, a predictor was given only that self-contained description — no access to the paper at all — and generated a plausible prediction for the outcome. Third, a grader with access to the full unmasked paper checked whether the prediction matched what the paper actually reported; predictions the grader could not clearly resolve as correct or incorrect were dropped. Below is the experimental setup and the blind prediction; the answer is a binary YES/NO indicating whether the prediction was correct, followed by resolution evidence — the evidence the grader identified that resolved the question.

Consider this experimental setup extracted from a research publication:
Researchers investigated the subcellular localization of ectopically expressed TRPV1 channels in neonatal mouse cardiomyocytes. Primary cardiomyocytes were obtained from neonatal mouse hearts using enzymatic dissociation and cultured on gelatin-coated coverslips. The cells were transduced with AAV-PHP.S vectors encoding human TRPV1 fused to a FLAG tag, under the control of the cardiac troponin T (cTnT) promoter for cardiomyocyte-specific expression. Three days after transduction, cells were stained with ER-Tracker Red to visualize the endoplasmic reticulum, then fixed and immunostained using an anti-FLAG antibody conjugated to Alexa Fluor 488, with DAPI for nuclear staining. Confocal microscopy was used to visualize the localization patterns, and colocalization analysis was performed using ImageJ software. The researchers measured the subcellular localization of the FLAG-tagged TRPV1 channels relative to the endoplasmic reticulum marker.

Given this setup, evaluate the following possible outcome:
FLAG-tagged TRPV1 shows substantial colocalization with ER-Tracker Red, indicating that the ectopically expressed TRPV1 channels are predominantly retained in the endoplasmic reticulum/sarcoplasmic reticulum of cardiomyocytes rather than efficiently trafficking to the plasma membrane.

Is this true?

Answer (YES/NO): NO